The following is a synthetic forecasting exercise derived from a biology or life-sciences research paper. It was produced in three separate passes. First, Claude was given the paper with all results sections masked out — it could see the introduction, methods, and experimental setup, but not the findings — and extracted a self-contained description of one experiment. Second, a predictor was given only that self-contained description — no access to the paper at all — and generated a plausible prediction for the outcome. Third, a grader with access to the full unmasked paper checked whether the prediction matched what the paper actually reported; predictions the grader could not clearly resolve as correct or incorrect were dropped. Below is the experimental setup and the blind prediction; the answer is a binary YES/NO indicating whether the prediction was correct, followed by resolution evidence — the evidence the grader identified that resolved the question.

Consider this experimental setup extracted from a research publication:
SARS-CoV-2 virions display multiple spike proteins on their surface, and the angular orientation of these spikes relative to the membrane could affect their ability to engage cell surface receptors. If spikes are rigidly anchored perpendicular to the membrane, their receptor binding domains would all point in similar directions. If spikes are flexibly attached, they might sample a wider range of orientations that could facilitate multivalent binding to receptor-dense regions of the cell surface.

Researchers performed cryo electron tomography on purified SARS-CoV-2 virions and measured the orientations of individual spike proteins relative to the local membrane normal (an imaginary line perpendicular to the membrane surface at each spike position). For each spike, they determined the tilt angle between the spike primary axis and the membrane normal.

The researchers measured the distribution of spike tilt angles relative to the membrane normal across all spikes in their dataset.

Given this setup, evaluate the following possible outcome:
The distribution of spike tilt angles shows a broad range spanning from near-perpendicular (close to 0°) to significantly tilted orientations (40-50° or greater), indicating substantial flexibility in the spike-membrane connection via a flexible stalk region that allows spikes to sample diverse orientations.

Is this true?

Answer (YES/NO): YES